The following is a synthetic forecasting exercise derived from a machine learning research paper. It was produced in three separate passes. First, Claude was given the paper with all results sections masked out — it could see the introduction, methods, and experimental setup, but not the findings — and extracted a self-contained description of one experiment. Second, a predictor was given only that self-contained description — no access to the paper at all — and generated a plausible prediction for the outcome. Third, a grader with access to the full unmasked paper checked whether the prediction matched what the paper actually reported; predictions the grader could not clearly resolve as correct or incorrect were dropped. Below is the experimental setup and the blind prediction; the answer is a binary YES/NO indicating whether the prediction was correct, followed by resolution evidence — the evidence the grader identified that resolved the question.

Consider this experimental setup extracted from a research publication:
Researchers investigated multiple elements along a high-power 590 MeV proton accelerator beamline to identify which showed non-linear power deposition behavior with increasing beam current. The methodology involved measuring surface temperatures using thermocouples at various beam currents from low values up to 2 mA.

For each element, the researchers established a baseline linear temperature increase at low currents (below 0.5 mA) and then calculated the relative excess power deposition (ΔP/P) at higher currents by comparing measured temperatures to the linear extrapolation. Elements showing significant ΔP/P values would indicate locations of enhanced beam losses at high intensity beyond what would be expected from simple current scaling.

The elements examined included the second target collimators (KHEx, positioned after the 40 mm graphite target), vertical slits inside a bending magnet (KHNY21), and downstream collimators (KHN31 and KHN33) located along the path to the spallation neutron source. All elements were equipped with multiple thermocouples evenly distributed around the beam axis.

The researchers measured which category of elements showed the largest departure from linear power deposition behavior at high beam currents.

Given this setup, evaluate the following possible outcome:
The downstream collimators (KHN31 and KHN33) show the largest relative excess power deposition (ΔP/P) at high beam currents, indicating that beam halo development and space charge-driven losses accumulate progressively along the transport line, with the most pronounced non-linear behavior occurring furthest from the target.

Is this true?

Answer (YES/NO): YES